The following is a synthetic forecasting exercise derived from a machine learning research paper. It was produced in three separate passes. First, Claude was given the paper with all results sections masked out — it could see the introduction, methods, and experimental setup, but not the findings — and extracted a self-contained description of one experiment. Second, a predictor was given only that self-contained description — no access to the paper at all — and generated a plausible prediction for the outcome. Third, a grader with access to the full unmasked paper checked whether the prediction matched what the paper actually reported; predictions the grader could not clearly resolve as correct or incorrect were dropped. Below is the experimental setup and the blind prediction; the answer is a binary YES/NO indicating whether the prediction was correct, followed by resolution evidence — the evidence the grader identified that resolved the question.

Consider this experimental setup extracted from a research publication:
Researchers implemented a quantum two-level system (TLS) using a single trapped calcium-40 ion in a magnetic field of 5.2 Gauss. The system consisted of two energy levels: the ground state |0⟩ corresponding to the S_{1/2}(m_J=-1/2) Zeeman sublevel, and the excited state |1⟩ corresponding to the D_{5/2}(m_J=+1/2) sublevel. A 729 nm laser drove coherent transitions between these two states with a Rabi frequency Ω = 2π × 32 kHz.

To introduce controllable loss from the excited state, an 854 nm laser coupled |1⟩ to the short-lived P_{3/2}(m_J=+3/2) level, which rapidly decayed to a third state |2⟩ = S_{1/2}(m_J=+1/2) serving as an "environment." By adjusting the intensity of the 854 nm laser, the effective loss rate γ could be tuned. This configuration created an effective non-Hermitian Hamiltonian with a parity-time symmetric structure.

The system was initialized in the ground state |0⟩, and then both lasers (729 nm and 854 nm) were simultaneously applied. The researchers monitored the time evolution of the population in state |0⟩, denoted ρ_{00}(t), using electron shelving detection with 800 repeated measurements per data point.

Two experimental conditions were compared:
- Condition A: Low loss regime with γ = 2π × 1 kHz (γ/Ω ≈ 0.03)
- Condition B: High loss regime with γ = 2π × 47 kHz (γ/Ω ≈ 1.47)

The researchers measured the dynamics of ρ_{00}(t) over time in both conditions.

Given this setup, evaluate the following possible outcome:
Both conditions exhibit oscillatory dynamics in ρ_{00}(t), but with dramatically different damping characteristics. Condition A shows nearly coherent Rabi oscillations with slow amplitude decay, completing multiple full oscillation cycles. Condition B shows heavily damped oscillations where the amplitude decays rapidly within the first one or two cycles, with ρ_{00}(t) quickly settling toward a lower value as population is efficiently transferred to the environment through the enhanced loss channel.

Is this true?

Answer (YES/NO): NO